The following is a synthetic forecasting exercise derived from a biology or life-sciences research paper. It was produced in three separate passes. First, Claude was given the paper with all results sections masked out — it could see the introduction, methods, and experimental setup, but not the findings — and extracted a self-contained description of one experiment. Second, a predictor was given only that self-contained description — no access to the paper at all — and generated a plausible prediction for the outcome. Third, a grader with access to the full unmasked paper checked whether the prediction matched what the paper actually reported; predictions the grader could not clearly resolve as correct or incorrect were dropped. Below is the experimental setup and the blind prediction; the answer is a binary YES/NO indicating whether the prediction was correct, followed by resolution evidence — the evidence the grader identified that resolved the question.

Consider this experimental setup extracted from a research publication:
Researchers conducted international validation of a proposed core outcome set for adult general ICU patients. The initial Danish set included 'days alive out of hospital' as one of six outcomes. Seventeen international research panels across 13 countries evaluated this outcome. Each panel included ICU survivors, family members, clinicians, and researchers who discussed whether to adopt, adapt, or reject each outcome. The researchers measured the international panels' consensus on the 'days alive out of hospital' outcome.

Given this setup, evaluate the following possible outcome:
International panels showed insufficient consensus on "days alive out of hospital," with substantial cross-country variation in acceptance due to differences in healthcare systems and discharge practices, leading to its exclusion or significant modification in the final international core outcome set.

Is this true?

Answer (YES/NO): NO